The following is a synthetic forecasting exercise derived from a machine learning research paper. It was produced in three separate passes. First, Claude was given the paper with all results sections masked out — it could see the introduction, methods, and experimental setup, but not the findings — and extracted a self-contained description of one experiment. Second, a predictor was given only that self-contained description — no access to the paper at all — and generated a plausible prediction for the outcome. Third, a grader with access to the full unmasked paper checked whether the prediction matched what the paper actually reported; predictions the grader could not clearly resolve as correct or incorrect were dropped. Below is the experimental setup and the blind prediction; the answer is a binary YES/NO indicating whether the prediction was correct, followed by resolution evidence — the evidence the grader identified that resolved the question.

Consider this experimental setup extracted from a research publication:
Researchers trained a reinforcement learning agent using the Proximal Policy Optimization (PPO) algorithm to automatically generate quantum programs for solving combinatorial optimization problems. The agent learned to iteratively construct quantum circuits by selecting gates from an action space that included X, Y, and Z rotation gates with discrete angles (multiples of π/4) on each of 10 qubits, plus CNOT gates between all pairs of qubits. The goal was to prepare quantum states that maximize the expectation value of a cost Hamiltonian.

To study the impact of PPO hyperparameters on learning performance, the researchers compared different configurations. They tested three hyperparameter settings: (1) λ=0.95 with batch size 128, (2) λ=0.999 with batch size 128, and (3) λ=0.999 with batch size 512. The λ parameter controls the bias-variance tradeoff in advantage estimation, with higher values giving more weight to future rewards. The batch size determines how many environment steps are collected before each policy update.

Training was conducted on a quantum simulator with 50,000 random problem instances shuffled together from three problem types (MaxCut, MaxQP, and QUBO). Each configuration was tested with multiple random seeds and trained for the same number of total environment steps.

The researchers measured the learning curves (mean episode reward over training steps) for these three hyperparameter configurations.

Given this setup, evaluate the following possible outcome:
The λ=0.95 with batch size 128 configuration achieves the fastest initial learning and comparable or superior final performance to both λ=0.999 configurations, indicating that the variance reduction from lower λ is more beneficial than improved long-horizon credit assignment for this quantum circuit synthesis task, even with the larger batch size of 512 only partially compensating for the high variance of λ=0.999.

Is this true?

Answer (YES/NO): NO